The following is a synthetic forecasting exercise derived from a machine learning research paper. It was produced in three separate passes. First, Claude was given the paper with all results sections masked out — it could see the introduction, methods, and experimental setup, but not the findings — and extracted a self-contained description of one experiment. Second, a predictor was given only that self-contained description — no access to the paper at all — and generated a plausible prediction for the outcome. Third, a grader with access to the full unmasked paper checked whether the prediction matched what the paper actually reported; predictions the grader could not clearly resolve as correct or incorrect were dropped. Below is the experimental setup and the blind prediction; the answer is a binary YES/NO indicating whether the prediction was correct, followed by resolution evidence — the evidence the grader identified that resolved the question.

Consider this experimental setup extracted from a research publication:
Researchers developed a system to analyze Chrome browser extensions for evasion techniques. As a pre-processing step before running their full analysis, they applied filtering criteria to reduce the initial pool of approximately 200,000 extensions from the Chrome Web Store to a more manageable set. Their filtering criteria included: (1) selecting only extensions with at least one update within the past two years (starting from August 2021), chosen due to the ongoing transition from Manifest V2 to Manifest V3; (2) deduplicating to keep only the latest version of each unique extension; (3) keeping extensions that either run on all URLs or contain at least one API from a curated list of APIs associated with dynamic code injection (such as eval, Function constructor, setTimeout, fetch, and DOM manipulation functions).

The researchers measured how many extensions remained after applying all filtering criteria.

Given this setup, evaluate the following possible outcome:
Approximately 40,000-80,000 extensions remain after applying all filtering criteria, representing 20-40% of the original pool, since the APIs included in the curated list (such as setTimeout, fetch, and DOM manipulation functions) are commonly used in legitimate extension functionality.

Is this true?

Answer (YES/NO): YES